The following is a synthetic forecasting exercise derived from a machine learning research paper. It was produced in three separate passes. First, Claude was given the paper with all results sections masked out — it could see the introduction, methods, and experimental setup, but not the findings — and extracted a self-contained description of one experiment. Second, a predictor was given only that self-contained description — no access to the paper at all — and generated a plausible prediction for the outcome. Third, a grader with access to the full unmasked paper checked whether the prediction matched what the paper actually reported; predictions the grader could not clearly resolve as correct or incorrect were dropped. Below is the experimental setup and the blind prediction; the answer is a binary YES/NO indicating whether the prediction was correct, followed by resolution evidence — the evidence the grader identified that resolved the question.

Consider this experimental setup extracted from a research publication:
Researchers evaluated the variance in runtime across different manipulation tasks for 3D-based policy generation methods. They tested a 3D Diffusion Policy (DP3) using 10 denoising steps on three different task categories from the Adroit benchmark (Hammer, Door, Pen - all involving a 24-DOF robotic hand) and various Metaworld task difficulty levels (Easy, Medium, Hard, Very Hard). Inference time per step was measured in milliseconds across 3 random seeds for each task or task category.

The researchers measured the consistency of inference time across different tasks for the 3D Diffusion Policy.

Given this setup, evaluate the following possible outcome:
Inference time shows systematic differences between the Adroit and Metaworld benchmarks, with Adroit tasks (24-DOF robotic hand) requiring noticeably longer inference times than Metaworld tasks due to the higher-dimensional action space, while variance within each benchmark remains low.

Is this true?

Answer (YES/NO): NO